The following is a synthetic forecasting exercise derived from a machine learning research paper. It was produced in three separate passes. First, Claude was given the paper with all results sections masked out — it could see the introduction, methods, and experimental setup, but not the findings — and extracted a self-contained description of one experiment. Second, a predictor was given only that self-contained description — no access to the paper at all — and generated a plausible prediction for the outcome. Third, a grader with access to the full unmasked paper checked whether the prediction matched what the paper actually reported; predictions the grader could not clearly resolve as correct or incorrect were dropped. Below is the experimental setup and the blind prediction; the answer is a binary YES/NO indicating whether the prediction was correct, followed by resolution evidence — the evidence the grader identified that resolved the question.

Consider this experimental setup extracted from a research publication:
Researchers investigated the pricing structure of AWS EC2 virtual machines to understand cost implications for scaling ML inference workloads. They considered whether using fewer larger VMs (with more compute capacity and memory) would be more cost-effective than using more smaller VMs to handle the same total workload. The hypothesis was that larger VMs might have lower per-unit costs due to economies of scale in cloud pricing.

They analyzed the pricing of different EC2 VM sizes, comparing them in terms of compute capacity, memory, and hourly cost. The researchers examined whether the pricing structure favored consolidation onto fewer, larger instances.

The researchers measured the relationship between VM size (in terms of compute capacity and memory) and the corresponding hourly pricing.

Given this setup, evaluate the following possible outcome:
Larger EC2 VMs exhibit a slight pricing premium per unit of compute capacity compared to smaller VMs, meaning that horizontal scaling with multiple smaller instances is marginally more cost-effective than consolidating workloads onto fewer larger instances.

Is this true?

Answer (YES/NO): NO